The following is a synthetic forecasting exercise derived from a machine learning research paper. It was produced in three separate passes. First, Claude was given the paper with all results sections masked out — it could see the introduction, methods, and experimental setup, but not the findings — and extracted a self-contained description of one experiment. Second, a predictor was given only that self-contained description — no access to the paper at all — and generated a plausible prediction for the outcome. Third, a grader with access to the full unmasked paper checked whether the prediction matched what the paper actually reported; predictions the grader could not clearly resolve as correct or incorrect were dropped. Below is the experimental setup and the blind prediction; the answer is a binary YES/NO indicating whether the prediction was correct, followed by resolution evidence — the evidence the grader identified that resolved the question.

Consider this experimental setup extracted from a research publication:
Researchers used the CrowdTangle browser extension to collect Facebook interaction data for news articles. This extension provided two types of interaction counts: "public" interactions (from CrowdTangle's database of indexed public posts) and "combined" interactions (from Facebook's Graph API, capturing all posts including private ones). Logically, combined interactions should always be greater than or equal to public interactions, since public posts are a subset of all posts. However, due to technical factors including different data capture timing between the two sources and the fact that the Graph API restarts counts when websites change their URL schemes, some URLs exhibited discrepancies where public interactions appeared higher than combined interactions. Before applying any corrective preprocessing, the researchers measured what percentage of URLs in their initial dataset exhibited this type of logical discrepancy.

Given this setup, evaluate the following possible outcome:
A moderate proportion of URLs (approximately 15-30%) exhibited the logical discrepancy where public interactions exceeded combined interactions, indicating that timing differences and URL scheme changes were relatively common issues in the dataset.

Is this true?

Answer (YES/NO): NO